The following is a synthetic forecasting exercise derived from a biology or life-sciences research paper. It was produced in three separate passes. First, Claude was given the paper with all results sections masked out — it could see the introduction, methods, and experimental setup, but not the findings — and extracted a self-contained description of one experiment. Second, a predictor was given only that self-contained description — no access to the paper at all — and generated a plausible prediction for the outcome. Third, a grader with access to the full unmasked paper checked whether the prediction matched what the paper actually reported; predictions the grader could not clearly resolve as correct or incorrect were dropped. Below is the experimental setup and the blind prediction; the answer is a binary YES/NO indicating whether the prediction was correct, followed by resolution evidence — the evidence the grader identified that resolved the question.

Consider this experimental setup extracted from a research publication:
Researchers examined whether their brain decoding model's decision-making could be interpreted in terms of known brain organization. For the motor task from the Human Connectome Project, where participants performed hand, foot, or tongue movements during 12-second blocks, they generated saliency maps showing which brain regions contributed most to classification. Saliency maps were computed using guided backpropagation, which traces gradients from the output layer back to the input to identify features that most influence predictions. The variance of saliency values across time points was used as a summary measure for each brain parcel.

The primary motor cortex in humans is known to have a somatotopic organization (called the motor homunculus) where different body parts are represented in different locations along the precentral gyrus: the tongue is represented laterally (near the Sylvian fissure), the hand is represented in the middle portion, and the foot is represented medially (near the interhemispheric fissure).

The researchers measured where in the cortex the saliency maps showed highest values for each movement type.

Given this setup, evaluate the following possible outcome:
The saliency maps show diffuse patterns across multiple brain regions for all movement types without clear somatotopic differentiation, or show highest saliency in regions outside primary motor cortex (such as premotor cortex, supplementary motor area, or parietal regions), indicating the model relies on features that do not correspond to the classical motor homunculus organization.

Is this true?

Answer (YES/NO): NO